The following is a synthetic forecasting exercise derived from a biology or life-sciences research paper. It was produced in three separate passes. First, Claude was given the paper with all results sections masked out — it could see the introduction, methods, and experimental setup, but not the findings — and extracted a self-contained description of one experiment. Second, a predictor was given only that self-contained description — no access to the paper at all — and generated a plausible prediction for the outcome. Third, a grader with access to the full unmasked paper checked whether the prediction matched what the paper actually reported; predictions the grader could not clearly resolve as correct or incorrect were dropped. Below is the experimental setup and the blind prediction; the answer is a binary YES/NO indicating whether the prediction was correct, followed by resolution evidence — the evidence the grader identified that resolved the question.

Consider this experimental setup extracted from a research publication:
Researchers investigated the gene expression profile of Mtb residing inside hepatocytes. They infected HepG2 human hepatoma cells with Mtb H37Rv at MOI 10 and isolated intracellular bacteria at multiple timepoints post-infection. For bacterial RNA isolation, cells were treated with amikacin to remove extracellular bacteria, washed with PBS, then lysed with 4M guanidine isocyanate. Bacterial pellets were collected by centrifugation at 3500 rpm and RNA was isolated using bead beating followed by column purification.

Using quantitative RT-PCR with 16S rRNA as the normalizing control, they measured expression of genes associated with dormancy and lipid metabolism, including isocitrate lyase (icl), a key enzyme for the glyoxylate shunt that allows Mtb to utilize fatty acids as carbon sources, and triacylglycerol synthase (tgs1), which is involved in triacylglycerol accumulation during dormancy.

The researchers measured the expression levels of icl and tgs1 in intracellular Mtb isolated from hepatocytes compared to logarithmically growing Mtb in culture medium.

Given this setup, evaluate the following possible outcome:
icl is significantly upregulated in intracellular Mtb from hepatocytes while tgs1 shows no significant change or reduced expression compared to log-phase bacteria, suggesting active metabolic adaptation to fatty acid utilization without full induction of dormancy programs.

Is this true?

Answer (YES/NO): NO